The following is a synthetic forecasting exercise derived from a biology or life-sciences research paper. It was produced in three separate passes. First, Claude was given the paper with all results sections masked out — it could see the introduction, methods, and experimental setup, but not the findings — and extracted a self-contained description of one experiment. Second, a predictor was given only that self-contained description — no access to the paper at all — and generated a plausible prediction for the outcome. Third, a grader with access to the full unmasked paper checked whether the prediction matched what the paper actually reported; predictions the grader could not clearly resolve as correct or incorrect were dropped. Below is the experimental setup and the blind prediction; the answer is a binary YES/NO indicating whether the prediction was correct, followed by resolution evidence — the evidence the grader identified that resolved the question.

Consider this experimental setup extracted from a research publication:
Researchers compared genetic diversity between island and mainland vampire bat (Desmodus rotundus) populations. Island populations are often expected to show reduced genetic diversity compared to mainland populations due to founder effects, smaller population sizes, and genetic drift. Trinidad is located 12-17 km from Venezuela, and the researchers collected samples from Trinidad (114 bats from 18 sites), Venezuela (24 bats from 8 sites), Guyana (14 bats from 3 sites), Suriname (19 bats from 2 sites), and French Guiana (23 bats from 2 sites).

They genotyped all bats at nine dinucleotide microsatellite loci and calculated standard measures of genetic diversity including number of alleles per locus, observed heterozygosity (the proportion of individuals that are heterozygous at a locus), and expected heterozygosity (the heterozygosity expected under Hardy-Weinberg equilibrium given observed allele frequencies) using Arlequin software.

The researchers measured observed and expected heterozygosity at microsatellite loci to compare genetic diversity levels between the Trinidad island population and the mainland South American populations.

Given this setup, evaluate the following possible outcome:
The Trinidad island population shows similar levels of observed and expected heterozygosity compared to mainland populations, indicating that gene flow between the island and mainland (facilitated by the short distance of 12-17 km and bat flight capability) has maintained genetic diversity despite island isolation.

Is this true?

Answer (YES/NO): YES